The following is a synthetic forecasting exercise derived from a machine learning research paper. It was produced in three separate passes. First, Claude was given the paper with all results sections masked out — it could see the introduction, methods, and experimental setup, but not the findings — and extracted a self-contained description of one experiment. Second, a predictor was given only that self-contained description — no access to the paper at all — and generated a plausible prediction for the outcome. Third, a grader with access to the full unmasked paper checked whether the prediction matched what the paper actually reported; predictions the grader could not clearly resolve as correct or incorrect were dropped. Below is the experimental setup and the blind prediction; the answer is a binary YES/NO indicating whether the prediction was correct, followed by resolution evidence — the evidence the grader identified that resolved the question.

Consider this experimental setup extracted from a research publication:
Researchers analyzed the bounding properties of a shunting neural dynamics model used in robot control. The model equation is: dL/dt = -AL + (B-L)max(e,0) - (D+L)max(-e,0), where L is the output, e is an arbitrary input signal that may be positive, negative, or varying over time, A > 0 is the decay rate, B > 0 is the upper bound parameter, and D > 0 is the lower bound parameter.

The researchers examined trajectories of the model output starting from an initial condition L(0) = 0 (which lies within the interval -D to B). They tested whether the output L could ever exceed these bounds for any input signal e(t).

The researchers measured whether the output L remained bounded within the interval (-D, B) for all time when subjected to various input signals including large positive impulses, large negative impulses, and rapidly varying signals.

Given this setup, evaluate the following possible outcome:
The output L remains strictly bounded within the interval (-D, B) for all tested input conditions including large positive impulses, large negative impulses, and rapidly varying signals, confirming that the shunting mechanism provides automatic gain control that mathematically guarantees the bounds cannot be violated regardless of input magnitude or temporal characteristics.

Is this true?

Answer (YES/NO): YES